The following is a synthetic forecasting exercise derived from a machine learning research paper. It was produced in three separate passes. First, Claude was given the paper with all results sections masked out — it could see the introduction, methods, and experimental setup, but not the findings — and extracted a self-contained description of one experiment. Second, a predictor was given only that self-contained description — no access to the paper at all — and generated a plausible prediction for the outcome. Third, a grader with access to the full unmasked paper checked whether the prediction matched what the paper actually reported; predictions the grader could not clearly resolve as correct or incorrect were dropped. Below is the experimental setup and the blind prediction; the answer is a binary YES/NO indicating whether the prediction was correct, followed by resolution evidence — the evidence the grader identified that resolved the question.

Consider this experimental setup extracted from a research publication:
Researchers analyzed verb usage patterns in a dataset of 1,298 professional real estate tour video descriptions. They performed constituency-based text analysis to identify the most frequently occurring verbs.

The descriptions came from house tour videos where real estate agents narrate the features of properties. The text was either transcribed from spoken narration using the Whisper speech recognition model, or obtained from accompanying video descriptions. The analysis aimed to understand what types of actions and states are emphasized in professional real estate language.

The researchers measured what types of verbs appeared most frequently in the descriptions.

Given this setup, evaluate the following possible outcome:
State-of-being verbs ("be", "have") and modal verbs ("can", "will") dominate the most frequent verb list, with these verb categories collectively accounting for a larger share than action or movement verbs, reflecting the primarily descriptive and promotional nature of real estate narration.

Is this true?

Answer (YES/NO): NO